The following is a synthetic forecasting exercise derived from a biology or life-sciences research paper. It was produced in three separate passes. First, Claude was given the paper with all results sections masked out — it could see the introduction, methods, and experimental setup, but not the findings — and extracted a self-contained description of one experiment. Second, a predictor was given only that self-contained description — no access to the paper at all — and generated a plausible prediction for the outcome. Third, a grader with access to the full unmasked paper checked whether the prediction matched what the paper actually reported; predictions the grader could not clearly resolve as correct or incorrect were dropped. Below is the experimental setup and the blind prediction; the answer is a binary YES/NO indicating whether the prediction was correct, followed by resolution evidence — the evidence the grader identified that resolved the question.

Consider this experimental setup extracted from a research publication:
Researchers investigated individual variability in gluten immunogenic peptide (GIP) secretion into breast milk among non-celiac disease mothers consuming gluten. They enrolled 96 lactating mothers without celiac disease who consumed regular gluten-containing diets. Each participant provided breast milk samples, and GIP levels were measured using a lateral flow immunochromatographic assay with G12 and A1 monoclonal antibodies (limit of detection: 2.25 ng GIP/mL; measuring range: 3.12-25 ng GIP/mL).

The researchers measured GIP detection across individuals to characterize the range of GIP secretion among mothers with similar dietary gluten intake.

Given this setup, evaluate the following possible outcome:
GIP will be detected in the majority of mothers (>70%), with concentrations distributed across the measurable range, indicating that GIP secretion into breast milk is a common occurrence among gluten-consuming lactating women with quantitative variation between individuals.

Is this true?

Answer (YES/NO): NO